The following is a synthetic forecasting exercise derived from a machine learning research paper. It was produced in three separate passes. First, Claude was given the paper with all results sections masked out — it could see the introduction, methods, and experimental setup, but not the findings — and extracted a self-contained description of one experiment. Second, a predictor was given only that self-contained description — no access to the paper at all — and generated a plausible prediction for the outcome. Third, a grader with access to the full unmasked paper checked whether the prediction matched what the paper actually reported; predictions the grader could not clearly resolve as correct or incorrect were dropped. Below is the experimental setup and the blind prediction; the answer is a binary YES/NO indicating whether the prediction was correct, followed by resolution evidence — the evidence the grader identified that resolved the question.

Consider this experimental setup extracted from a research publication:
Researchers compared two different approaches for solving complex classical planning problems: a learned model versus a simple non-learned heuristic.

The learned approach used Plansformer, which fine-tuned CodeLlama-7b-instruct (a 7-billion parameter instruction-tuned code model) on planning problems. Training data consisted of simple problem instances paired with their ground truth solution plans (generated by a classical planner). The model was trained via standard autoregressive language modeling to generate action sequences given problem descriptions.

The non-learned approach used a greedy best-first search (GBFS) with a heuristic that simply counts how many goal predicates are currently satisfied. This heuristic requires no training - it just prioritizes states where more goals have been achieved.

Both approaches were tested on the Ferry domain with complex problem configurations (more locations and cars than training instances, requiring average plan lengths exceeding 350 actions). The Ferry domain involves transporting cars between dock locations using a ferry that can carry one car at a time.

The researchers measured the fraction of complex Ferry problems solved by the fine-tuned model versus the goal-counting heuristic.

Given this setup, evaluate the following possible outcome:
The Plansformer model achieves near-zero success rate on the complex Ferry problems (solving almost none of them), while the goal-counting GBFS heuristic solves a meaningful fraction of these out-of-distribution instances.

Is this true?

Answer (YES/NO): YES